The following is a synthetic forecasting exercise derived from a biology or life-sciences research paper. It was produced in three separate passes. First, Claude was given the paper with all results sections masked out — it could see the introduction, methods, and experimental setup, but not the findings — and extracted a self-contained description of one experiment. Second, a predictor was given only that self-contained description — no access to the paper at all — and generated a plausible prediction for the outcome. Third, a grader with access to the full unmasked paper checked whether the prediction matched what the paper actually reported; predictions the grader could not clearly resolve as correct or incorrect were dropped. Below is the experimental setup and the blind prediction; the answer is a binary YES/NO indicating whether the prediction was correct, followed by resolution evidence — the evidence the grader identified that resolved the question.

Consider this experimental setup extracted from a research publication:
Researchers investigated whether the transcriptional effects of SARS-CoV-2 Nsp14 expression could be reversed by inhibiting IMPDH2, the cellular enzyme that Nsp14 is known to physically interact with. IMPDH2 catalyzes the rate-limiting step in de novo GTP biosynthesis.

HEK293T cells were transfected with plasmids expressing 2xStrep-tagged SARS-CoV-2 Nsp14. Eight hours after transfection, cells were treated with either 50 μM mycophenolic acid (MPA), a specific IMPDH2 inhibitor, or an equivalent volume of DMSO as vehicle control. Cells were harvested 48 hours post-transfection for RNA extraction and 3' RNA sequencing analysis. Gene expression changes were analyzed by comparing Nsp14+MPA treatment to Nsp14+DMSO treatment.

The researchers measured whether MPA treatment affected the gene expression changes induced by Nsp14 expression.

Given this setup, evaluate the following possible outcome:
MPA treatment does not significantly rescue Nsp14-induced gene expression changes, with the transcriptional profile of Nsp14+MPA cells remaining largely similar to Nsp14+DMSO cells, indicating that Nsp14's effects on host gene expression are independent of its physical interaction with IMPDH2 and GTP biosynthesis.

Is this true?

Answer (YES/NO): NO